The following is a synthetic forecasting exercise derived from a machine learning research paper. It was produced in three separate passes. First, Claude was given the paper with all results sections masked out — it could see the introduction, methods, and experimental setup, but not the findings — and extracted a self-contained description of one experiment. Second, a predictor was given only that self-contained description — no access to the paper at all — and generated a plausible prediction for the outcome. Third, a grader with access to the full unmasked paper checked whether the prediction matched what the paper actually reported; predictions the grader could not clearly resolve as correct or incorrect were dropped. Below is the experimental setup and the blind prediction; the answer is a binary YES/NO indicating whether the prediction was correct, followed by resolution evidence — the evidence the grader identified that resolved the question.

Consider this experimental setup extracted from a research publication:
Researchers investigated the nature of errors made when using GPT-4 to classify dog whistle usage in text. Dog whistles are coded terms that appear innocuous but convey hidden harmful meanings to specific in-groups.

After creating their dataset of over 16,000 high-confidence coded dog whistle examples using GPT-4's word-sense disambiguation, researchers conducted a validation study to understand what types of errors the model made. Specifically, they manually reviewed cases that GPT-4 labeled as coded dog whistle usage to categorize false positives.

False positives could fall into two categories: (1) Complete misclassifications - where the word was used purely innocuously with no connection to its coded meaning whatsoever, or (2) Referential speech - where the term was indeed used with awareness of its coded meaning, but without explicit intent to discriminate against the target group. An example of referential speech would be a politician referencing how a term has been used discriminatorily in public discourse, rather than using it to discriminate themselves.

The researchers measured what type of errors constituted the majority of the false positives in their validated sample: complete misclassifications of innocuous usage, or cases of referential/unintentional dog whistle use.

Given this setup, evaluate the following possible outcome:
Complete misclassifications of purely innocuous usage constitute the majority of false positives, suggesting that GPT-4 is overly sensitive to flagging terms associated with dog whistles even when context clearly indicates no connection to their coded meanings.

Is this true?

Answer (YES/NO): NO